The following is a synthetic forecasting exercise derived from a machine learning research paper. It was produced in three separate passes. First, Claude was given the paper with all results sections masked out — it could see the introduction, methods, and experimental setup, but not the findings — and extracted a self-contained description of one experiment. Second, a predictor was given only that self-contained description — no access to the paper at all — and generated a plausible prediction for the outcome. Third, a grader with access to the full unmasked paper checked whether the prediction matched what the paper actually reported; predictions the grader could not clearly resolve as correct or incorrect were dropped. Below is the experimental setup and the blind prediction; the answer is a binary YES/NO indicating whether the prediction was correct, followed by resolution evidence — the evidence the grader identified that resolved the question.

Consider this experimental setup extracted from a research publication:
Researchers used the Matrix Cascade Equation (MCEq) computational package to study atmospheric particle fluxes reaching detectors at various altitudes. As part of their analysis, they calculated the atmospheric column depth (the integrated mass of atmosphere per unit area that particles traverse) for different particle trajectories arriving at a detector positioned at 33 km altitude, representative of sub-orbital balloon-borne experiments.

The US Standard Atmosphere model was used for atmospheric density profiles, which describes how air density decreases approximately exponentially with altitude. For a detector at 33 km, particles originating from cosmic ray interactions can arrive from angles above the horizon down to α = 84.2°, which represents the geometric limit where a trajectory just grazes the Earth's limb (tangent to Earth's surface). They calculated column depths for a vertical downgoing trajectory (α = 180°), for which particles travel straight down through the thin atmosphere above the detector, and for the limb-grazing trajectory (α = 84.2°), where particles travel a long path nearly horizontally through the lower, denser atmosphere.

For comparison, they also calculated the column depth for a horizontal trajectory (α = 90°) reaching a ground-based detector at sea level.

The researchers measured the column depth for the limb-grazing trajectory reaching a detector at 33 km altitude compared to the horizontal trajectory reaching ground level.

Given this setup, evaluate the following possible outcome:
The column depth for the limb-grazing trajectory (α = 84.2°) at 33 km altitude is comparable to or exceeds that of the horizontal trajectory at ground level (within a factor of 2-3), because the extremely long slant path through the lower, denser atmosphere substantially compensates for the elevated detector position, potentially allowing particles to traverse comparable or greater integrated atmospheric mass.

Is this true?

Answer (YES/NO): YES